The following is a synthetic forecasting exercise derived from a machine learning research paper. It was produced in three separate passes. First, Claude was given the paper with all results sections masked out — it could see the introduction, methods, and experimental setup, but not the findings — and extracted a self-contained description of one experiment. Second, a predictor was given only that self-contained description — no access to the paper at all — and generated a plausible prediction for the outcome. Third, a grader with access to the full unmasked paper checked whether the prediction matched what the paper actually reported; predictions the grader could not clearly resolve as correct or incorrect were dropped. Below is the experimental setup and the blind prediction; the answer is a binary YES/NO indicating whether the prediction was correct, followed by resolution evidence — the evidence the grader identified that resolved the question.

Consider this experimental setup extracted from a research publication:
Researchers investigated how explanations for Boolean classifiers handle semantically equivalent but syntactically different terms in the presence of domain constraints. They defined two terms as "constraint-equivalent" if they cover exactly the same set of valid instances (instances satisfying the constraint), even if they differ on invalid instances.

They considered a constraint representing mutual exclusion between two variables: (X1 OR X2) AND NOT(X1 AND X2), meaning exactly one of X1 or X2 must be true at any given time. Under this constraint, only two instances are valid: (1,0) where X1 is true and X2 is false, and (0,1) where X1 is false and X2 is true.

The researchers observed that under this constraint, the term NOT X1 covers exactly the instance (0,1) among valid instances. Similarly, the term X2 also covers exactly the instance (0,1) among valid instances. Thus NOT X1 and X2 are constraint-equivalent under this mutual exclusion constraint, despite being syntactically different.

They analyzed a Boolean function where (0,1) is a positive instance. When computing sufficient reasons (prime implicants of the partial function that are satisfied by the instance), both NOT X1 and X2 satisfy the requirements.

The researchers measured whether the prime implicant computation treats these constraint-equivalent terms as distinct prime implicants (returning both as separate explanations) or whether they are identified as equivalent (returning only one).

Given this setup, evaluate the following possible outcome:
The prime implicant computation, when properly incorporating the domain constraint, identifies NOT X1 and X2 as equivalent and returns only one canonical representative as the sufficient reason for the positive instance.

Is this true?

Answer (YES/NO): YES